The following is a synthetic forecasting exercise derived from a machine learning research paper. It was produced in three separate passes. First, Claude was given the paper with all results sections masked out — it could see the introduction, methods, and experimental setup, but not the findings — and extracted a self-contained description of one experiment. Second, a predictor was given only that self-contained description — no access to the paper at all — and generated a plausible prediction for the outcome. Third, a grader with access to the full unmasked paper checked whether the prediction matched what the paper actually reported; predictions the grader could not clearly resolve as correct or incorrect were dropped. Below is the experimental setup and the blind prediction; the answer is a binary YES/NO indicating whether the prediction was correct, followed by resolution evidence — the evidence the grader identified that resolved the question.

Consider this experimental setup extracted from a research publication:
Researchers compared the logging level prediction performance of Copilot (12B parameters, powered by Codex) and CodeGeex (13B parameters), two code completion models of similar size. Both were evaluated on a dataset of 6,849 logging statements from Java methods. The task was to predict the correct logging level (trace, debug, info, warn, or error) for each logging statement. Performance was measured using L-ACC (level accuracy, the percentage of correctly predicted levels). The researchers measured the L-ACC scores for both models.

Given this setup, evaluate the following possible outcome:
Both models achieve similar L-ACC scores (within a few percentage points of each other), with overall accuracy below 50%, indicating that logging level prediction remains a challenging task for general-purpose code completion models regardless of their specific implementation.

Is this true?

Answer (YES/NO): NO